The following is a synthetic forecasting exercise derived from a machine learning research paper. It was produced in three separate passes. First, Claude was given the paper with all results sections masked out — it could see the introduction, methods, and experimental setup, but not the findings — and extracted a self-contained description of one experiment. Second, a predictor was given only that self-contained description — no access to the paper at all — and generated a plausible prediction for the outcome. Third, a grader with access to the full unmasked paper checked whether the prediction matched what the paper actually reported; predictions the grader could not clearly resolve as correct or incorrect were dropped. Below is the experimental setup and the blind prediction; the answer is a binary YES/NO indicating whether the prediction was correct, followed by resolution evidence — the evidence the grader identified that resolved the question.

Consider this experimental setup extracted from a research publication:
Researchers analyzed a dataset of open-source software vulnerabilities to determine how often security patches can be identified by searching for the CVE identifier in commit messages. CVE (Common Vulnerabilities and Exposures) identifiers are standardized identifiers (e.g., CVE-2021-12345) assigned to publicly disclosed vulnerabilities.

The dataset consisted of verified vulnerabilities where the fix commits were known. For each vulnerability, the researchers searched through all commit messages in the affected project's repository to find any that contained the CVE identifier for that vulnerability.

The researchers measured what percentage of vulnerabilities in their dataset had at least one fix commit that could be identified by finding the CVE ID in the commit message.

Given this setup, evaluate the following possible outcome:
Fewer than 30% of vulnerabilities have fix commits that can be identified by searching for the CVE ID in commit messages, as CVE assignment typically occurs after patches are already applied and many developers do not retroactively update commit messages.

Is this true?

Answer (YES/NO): YES